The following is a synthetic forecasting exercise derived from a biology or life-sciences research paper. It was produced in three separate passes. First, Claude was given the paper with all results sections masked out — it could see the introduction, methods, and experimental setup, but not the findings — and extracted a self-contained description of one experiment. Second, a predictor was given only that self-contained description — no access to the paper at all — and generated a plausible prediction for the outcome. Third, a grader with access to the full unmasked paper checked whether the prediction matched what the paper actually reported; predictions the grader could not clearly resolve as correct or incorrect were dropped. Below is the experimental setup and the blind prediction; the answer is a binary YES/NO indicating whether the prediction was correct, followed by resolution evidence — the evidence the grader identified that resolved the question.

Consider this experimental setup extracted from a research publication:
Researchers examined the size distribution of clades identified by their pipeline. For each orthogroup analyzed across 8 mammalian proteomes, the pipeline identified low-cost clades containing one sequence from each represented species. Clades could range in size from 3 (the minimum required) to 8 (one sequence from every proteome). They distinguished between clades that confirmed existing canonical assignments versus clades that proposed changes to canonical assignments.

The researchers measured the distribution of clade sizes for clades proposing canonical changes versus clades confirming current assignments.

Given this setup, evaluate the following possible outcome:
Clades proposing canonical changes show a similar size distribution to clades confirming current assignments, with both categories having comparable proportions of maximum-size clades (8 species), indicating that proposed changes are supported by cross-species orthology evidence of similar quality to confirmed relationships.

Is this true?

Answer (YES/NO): NO